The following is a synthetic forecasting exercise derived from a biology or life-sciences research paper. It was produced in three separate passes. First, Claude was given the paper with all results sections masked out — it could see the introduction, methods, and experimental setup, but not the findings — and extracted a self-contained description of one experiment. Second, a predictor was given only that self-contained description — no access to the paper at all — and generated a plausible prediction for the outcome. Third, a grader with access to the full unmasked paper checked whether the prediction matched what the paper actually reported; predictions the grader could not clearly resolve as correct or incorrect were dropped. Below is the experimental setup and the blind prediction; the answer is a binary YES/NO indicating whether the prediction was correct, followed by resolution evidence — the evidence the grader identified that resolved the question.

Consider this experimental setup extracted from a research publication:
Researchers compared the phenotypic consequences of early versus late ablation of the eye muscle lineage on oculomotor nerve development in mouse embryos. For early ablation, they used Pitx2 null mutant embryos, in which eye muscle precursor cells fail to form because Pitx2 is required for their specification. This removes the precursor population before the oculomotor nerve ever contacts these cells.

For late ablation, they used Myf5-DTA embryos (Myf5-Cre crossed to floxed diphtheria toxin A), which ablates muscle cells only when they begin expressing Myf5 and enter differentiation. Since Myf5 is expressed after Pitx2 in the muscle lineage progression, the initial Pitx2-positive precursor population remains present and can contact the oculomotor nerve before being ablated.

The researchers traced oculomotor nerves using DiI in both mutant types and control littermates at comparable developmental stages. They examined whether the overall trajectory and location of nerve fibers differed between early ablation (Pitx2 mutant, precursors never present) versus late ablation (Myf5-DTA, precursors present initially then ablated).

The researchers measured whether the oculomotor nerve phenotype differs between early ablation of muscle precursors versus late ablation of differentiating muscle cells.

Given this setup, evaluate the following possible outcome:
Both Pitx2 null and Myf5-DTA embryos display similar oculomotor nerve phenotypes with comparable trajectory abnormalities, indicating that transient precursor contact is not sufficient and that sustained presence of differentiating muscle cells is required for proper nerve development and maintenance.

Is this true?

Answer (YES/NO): NO